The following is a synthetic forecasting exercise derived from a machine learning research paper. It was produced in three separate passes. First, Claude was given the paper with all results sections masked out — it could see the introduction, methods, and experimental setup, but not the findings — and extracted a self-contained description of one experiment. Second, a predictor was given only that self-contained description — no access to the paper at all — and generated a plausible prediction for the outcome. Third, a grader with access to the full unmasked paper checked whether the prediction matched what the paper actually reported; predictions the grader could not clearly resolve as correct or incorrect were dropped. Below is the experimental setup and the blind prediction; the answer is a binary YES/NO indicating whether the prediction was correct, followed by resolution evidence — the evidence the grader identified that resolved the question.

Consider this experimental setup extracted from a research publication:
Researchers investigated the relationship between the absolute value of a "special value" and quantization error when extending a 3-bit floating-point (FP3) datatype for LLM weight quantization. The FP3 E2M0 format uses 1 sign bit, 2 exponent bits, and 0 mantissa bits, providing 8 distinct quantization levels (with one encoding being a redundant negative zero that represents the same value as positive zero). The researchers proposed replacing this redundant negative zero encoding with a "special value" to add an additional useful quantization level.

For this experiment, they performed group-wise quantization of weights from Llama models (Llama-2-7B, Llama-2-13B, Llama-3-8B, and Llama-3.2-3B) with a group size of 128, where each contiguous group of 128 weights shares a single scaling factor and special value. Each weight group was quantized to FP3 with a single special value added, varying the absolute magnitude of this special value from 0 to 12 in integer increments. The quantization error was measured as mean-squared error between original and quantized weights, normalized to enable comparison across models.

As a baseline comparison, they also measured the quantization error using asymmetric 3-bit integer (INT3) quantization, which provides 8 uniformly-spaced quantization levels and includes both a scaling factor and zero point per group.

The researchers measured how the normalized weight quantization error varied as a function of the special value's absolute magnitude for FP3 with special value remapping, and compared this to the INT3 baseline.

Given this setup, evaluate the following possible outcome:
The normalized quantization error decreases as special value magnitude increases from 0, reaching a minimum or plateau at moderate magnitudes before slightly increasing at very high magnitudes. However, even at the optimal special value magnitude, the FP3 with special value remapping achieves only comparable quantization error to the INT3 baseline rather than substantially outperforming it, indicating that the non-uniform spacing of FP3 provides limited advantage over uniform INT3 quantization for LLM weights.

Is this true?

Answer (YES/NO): NO